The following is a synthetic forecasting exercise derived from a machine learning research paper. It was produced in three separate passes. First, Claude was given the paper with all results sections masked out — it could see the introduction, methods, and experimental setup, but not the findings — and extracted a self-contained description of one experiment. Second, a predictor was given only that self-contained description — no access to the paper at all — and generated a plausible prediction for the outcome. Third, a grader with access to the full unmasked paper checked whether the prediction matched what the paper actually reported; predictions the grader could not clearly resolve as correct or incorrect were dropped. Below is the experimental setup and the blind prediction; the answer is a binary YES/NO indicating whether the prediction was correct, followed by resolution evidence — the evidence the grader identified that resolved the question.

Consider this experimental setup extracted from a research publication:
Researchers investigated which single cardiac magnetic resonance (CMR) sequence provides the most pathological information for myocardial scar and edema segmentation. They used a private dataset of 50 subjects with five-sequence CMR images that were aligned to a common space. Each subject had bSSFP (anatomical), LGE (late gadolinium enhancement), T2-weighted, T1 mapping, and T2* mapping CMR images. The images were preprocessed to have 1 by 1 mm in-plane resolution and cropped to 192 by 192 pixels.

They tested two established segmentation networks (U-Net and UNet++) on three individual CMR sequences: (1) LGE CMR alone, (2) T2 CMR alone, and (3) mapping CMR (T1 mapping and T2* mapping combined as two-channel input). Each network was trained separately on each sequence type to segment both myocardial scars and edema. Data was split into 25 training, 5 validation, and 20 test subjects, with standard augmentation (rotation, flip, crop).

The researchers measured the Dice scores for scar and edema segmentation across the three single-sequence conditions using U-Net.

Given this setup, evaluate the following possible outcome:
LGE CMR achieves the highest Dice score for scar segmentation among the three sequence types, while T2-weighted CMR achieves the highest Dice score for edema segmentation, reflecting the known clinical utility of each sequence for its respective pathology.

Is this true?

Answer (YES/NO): YES